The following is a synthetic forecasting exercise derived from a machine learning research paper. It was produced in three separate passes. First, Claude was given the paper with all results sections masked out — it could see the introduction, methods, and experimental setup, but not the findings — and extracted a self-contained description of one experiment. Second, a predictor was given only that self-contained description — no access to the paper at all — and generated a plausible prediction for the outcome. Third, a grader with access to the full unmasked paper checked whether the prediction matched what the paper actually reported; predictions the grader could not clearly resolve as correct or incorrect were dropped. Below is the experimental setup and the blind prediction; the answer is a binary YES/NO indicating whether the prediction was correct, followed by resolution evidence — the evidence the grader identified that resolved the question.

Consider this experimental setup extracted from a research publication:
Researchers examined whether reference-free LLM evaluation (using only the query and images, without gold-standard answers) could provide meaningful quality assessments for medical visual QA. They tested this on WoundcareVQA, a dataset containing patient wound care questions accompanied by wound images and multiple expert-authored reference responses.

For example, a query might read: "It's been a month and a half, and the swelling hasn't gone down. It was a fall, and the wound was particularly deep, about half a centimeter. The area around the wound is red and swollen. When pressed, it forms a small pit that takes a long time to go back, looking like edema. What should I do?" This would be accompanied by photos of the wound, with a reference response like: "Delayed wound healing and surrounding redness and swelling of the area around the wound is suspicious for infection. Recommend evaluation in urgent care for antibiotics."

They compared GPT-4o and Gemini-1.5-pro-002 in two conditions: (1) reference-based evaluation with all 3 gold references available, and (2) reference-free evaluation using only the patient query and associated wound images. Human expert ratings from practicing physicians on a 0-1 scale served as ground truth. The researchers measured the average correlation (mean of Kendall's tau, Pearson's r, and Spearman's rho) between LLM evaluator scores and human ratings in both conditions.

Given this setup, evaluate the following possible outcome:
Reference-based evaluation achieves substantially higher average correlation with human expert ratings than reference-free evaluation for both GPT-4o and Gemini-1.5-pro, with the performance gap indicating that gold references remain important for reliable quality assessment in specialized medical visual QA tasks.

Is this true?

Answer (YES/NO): YES